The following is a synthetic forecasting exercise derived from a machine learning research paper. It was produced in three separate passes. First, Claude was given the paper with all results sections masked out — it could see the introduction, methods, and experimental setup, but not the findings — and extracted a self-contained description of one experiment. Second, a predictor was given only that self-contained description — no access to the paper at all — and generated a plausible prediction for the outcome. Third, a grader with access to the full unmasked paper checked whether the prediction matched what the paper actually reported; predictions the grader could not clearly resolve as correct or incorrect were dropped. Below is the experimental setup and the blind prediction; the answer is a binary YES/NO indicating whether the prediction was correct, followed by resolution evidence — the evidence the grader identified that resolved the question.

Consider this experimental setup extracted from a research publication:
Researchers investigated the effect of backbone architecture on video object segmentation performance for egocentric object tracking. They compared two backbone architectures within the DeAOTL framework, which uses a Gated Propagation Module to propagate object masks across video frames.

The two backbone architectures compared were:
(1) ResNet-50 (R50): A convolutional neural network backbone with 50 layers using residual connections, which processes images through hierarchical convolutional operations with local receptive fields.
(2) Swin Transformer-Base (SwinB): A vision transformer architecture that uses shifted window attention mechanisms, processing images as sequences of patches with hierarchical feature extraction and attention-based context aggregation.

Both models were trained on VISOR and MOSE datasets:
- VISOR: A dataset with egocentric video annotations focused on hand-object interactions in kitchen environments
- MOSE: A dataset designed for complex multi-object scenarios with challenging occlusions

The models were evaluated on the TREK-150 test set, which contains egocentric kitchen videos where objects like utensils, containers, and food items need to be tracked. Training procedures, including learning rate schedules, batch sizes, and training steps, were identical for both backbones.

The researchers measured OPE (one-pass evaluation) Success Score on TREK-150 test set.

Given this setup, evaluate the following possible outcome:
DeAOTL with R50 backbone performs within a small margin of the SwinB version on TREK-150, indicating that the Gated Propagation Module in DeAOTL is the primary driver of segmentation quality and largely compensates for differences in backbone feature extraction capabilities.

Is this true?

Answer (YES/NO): NO